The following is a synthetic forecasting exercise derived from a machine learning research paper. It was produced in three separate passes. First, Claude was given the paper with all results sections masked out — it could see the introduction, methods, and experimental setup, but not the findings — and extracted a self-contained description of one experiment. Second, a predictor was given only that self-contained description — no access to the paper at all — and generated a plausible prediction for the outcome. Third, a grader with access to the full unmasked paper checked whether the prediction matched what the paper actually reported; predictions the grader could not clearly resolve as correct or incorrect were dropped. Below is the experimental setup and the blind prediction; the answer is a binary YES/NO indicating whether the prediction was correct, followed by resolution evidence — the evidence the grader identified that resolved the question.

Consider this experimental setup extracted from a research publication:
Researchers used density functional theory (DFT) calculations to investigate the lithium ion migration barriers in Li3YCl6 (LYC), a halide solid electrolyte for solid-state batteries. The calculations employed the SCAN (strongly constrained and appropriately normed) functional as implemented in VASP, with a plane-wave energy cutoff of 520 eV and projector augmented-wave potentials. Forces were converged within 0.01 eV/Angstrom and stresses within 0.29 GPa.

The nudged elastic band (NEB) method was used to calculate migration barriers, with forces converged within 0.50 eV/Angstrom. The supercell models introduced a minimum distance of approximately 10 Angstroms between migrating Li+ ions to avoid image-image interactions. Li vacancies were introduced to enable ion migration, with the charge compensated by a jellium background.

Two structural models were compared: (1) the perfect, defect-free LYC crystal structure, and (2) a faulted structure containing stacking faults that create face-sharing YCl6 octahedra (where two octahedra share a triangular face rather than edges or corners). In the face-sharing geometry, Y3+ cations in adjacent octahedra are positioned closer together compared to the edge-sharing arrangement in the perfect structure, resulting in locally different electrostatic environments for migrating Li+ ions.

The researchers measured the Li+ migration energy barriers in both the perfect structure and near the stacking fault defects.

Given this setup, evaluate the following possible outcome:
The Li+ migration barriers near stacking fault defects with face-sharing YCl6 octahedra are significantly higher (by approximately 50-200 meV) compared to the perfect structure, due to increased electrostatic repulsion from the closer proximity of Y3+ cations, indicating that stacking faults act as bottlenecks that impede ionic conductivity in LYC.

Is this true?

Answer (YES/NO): NO